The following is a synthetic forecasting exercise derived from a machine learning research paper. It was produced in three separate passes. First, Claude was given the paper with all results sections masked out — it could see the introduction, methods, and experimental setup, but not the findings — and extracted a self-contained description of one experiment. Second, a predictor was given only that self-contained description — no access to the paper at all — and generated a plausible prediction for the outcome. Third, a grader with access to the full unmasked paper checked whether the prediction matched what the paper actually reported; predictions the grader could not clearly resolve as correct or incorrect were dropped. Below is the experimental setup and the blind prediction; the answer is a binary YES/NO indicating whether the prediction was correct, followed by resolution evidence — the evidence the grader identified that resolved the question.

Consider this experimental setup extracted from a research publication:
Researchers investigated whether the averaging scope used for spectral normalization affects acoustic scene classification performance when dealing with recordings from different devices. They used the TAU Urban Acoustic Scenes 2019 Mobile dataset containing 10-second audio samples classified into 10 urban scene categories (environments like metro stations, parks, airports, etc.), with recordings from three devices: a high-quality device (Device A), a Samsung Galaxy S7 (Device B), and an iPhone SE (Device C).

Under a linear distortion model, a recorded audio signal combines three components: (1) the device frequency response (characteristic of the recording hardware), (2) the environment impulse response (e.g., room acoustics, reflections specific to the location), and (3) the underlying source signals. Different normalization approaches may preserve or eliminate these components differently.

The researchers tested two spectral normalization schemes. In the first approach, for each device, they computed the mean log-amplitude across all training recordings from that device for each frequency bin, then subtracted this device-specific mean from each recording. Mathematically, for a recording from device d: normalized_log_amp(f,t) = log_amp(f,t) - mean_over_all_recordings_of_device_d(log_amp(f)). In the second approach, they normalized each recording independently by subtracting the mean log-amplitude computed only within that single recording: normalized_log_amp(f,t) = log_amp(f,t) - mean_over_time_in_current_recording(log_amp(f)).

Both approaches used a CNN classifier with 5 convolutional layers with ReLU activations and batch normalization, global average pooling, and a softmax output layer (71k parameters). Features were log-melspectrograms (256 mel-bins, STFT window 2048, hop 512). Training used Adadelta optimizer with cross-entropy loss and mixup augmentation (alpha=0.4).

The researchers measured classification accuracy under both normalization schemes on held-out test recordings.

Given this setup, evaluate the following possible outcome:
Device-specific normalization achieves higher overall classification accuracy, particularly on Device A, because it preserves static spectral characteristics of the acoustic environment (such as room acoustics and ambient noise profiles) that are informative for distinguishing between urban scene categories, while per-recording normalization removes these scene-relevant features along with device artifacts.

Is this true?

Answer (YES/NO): YES